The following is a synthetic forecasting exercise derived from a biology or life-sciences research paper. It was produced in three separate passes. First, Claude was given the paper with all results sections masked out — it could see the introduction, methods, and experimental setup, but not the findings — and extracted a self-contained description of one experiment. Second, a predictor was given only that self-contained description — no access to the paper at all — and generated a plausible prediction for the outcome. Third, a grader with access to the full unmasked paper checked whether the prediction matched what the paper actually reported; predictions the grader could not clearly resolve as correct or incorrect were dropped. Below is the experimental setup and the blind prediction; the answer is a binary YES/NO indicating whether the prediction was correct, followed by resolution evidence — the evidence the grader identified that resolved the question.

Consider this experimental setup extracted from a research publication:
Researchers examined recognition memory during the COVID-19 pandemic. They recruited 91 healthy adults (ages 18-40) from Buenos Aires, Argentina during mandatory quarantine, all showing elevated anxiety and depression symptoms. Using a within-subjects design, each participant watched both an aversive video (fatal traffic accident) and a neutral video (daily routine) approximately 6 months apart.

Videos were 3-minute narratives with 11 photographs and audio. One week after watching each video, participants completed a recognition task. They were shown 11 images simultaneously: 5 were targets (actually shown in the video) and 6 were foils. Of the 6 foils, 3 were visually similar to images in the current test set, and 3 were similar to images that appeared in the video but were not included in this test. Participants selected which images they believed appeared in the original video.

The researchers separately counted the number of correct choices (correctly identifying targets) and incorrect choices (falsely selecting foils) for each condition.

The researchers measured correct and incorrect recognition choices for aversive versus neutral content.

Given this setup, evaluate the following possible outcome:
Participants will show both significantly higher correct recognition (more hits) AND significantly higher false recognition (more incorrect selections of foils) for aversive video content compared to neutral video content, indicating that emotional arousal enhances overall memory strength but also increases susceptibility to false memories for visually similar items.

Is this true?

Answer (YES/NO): NO